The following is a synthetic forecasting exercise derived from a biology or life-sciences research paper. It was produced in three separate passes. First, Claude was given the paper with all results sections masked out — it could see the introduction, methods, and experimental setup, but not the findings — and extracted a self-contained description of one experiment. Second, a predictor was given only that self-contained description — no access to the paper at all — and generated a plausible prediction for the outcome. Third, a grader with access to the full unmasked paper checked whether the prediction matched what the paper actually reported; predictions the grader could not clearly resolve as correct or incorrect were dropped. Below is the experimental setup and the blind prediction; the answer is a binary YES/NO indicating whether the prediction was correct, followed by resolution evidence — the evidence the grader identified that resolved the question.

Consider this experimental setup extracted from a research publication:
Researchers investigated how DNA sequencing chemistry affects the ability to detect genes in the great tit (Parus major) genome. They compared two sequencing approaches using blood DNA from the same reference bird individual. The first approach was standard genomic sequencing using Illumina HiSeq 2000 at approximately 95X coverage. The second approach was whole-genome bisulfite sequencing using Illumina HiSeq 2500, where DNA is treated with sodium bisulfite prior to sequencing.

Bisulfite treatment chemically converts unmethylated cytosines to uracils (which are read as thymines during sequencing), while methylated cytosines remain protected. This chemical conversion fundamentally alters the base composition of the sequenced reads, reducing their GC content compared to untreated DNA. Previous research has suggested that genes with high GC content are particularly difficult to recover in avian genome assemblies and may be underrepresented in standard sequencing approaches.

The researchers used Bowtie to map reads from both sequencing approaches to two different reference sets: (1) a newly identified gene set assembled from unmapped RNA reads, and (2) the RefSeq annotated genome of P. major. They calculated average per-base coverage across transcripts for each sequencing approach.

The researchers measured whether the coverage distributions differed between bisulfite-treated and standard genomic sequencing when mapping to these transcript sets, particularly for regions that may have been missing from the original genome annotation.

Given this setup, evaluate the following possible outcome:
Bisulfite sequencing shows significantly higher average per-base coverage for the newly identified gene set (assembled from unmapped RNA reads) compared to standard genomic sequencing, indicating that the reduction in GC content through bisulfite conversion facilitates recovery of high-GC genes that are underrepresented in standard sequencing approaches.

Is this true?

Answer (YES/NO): NO